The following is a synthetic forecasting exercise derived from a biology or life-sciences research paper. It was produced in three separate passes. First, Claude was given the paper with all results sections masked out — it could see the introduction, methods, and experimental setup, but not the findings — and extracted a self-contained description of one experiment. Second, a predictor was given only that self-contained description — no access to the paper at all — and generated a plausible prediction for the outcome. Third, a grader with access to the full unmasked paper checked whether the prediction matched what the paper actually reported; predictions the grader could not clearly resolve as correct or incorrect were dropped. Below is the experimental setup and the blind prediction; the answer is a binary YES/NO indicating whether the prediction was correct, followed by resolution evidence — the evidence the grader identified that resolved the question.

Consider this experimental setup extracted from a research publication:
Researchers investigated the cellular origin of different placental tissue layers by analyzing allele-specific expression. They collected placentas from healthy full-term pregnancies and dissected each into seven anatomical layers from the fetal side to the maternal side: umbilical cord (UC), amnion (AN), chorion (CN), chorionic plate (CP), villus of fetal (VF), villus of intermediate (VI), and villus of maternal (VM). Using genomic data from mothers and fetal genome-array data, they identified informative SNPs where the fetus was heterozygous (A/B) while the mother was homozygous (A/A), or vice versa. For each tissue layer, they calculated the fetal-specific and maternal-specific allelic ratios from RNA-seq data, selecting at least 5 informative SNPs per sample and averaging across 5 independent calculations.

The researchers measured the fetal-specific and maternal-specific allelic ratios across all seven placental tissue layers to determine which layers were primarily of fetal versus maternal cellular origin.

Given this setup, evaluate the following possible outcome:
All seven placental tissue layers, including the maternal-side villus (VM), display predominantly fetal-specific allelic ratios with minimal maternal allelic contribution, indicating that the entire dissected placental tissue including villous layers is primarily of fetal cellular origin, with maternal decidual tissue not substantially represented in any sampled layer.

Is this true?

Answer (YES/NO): NO